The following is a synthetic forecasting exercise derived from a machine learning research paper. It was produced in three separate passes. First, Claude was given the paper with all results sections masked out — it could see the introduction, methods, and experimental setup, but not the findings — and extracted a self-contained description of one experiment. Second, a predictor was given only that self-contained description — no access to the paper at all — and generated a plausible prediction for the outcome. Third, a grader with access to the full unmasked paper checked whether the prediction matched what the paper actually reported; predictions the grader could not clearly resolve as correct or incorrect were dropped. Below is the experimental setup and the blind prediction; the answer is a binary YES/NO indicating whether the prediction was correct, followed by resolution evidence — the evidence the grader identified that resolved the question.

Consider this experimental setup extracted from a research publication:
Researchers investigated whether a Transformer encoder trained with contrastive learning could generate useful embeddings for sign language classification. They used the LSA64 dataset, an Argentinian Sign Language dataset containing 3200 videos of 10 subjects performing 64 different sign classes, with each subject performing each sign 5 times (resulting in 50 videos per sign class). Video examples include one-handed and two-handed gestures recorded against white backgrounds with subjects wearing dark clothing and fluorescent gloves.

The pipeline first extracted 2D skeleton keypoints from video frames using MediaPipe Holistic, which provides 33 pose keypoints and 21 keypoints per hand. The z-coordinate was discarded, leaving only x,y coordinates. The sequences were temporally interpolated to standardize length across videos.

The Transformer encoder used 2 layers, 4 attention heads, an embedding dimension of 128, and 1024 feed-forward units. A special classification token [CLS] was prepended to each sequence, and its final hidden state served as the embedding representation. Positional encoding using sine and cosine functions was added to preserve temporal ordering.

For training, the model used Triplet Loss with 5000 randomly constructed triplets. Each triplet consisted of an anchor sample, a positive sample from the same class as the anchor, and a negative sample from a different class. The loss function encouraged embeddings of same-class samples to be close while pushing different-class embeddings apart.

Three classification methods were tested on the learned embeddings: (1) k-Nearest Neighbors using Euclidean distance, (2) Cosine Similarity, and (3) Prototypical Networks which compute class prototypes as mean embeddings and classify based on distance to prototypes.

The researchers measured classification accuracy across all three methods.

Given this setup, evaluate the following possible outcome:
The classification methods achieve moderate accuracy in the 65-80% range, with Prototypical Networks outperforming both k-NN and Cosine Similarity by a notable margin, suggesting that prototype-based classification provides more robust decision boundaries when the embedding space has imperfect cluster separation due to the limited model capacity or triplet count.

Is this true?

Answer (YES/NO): NO